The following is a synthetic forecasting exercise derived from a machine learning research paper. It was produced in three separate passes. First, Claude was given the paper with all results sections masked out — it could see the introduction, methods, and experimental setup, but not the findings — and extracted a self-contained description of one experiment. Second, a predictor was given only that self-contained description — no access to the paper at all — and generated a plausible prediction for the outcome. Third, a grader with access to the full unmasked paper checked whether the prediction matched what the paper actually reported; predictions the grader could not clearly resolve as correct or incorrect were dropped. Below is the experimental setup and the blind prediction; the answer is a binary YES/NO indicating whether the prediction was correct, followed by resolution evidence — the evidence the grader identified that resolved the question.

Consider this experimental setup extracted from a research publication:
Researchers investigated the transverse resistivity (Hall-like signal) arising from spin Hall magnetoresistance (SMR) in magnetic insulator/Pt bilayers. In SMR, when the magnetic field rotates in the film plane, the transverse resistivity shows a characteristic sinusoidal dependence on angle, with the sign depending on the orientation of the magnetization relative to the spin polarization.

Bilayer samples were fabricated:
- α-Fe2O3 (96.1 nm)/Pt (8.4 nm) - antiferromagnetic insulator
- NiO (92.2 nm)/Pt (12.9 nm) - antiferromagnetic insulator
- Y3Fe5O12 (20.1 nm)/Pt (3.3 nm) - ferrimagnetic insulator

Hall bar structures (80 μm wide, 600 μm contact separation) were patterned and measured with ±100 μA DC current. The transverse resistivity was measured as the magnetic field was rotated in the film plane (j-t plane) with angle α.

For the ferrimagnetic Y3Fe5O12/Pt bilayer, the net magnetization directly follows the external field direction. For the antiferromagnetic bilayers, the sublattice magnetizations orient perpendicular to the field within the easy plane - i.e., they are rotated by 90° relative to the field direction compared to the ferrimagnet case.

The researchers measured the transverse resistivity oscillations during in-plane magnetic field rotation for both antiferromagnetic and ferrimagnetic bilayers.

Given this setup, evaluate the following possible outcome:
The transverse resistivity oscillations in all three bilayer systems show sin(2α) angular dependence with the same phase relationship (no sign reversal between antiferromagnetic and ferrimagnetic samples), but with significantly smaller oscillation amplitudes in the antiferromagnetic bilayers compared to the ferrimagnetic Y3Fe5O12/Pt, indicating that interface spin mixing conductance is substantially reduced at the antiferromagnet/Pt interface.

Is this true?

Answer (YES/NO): NO